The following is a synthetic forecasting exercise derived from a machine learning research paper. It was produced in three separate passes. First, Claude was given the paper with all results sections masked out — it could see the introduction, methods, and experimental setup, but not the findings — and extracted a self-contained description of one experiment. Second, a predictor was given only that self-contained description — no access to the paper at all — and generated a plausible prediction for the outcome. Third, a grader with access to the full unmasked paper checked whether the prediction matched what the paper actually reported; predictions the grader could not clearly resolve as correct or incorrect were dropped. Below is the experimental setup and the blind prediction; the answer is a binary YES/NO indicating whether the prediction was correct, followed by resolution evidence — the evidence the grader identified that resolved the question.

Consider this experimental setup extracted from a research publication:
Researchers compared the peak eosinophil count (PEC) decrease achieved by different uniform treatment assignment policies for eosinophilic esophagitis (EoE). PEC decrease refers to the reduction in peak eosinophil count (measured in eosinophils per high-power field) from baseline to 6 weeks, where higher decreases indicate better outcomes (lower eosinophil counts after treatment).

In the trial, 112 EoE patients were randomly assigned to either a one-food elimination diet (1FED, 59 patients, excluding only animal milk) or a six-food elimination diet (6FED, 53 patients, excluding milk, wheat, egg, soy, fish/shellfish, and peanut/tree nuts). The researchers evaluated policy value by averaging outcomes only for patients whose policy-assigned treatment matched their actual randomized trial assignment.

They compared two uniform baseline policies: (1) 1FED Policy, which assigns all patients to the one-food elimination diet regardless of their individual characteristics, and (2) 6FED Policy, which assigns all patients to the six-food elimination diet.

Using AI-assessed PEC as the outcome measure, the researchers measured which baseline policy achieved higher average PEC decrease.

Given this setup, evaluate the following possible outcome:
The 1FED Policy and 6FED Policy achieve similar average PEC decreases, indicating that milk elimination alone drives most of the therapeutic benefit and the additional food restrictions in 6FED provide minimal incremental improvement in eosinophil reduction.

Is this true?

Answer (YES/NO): NO